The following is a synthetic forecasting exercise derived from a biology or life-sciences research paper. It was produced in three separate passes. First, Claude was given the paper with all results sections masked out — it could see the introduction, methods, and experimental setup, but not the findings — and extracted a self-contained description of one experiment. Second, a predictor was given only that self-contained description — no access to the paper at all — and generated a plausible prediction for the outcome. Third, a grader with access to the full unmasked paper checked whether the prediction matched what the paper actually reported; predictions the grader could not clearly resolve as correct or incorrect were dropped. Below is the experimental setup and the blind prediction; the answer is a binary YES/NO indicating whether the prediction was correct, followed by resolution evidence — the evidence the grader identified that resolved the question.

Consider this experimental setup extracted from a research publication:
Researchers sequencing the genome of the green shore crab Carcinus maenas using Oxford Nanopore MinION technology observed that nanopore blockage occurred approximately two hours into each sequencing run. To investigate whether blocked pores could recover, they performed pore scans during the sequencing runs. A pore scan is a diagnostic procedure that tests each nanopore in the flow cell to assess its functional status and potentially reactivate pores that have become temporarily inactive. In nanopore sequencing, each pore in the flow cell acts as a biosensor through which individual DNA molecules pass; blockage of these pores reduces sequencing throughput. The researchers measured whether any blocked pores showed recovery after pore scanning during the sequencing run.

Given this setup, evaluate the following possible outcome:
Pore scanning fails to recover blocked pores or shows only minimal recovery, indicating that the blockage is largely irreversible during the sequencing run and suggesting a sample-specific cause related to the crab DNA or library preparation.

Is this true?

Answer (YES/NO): NO